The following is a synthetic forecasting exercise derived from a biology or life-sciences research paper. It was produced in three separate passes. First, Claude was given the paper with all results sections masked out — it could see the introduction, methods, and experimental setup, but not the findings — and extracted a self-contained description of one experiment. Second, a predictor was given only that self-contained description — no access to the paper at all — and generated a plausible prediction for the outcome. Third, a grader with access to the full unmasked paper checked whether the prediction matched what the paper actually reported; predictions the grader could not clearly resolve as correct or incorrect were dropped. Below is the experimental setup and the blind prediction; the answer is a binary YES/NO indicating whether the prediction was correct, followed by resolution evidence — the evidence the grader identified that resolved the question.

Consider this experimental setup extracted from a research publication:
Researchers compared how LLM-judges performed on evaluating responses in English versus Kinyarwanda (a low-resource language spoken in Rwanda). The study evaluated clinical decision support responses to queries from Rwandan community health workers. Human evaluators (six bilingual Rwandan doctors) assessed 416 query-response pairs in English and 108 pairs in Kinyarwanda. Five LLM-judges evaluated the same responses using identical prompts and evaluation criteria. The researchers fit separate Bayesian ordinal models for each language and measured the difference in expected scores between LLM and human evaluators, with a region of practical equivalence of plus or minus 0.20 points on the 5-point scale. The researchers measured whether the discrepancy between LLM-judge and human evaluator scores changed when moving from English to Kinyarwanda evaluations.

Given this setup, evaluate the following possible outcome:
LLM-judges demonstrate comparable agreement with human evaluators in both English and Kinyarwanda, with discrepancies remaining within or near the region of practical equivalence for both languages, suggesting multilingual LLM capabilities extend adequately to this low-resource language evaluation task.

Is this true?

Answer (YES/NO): NO